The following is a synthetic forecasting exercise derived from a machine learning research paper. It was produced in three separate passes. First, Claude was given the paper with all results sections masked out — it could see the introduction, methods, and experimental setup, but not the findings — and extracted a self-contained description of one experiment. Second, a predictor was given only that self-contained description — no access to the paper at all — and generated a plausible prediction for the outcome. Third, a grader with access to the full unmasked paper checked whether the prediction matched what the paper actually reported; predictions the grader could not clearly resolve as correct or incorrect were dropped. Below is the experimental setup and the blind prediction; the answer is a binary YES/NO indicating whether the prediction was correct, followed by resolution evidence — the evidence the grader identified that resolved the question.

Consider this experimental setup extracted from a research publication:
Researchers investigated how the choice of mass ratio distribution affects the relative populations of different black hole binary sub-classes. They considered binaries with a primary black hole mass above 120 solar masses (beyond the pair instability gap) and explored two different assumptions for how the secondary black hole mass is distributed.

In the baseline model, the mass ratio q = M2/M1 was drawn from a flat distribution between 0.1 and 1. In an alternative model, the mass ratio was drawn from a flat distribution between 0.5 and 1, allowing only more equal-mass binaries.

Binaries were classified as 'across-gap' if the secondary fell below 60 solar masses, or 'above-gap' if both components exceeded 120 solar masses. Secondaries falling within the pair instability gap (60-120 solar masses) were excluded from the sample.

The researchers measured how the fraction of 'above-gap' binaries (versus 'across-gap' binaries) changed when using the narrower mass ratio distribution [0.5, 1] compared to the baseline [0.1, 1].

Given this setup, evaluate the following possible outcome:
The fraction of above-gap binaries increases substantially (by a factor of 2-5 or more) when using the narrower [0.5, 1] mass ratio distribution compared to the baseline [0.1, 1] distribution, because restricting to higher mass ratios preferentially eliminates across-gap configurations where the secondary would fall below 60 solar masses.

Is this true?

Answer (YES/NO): NO